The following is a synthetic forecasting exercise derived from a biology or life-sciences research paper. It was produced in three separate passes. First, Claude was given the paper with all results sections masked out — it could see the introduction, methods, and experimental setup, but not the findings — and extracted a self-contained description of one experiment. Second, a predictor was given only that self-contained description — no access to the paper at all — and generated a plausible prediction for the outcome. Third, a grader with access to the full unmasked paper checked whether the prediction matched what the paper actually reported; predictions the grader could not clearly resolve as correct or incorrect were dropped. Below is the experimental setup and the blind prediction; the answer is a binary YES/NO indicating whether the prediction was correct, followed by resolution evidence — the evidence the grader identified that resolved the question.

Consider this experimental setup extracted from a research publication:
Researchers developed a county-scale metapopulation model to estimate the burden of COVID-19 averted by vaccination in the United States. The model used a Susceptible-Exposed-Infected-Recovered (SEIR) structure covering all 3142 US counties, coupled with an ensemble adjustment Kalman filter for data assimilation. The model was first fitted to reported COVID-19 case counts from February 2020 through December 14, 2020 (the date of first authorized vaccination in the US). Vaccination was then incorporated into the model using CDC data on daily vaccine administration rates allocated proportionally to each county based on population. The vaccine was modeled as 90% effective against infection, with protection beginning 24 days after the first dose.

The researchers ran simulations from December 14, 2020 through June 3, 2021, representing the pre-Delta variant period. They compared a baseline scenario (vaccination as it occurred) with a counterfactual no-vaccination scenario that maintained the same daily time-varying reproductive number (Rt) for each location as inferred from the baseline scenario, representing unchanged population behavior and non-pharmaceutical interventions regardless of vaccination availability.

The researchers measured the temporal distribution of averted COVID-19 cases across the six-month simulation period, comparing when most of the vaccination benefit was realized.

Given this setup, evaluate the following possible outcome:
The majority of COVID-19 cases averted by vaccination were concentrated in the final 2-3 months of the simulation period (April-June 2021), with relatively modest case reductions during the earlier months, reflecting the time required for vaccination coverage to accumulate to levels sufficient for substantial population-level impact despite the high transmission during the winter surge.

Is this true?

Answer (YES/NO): YES